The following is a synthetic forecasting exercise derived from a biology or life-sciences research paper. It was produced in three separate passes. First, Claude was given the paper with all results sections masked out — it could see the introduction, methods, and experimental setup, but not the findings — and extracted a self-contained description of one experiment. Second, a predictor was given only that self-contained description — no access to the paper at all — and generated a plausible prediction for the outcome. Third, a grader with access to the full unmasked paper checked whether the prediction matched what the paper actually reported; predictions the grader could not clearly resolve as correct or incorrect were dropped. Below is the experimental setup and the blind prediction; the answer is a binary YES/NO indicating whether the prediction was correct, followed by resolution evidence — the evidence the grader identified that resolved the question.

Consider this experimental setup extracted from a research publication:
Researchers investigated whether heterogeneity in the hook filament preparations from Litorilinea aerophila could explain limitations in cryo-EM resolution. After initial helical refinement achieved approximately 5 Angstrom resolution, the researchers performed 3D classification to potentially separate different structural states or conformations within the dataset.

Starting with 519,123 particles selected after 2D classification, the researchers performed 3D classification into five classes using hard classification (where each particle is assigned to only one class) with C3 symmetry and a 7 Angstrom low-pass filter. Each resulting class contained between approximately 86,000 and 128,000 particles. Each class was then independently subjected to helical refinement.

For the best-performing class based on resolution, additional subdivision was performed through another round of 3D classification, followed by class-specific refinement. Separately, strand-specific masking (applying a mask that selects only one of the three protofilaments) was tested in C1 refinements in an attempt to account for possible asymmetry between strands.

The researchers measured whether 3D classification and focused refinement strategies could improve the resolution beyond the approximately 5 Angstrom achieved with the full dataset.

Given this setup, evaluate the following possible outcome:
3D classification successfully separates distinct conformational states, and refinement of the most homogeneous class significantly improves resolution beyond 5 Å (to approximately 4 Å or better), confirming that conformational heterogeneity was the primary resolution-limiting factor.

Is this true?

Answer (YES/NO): NO